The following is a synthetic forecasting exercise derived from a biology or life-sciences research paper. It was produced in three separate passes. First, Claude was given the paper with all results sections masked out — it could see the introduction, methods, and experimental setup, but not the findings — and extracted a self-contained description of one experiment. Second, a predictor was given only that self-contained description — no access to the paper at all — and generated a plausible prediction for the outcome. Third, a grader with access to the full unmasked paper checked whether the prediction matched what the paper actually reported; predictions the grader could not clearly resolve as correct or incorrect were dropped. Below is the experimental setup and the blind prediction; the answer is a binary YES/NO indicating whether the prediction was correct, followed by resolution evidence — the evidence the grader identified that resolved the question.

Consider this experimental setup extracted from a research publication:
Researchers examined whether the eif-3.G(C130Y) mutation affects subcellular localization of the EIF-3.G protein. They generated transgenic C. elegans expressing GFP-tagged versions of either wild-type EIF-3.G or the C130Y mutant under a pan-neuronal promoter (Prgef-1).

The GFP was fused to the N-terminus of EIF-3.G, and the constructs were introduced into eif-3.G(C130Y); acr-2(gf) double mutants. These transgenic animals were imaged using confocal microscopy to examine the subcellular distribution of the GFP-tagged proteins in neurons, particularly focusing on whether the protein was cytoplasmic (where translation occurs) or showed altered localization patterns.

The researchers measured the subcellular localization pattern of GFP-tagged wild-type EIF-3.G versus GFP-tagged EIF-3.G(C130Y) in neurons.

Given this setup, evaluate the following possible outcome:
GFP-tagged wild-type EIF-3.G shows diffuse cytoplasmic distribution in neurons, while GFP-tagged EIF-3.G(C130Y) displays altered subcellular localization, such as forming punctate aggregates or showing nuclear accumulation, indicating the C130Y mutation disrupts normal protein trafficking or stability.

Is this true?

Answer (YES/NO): NO